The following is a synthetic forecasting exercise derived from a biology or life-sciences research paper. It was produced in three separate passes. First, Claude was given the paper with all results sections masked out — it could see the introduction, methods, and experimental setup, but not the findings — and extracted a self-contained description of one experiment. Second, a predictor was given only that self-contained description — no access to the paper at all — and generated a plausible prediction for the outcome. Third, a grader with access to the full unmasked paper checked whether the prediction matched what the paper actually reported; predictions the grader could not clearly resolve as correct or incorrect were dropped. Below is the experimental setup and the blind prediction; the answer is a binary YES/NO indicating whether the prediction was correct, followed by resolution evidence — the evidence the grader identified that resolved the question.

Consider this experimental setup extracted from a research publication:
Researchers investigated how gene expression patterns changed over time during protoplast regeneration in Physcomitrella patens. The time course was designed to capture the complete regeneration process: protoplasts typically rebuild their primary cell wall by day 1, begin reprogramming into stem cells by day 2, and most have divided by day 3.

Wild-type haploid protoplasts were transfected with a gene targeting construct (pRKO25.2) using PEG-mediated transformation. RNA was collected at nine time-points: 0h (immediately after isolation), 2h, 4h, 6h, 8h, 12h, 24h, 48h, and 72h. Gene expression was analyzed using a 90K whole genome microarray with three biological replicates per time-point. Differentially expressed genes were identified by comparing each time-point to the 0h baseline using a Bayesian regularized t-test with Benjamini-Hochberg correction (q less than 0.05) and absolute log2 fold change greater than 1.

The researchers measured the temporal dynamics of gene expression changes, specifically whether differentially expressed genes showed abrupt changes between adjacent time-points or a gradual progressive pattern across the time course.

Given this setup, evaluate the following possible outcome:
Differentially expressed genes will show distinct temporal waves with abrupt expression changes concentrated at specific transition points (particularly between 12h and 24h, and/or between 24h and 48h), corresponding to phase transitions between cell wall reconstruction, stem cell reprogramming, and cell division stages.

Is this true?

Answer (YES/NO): NO